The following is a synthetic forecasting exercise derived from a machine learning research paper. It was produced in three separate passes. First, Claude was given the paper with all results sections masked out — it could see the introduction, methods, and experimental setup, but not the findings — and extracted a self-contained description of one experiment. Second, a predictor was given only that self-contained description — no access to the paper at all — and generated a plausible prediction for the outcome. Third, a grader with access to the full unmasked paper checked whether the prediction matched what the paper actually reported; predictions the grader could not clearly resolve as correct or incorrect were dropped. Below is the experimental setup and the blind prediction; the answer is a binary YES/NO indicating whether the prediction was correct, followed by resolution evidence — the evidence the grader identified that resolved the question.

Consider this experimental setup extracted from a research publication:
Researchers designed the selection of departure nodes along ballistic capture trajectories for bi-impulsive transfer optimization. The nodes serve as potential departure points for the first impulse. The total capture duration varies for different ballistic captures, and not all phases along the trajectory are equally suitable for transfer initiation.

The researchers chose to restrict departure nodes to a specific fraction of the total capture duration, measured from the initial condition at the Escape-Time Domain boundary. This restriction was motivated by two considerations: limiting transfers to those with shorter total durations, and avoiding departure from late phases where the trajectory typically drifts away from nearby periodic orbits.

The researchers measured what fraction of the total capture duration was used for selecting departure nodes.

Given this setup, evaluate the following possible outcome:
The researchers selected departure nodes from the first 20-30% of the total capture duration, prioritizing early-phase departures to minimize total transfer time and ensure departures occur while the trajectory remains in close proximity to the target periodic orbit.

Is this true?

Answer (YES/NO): NO